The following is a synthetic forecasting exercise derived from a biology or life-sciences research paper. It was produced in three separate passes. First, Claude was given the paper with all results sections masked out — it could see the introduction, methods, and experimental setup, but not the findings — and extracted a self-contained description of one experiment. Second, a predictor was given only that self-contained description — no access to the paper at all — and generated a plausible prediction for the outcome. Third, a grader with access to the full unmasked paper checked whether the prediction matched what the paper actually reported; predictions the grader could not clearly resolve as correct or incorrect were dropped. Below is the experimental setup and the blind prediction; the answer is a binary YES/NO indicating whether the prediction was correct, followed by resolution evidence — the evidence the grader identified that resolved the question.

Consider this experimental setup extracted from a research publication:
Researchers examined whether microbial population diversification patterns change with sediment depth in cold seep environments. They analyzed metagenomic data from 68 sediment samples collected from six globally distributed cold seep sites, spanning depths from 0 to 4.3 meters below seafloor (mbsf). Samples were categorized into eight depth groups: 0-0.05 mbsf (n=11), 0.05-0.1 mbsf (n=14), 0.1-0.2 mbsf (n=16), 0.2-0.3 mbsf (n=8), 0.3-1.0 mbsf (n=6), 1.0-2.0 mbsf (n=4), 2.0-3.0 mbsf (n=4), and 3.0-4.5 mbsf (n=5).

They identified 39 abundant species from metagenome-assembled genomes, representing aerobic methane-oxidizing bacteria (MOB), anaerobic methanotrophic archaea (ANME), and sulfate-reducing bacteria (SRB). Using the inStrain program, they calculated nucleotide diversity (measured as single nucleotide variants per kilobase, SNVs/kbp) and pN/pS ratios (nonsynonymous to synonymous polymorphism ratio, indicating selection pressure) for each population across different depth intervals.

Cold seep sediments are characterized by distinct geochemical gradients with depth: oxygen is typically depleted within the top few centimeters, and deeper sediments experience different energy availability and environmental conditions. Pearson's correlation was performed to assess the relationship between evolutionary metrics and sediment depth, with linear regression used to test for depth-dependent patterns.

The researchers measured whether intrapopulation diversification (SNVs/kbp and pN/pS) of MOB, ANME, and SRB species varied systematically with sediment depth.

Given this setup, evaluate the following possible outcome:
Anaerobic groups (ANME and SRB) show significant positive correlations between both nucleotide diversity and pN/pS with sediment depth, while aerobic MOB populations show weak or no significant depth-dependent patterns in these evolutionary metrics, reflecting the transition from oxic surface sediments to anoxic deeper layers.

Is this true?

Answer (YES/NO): NO